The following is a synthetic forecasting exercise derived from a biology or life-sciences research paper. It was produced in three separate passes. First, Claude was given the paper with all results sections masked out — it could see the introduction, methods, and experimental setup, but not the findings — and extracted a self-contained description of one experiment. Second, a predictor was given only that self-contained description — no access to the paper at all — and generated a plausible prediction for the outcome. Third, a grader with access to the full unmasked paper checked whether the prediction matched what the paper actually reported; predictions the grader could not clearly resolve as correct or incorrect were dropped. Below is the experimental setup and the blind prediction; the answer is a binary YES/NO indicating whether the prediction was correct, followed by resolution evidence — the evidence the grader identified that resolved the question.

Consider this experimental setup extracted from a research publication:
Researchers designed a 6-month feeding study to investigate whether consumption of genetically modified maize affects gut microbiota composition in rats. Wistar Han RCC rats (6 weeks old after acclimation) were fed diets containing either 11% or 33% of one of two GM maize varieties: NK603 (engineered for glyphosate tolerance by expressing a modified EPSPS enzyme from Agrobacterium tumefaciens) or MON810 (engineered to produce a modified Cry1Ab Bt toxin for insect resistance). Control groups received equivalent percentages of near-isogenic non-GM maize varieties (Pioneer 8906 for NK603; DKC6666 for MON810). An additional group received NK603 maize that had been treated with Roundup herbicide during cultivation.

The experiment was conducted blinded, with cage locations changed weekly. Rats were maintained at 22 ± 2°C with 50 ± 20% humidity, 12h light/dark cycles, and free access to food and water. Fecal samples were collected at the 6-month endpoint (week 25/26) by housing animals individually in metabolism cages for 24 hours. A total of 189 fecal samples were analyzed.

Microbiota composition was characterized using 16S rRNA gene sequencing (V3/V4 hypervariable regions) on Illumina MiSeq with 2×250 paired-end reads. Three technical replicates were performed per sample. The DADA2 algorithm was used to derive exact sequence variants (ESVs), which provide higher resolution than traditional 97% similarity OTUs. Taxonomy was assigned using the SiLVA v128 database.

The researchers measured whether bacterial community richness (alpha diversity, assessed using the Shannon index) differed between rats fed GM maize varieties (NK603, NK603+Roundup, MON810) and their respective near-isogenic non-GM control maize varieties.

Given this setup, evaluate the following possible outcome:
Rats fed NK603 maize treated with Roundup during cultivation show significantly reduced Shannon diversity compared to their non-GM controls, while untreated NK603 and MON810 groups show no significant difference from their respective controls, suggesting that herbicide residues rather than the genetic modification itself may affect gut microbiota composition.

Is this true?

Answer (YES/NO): NO